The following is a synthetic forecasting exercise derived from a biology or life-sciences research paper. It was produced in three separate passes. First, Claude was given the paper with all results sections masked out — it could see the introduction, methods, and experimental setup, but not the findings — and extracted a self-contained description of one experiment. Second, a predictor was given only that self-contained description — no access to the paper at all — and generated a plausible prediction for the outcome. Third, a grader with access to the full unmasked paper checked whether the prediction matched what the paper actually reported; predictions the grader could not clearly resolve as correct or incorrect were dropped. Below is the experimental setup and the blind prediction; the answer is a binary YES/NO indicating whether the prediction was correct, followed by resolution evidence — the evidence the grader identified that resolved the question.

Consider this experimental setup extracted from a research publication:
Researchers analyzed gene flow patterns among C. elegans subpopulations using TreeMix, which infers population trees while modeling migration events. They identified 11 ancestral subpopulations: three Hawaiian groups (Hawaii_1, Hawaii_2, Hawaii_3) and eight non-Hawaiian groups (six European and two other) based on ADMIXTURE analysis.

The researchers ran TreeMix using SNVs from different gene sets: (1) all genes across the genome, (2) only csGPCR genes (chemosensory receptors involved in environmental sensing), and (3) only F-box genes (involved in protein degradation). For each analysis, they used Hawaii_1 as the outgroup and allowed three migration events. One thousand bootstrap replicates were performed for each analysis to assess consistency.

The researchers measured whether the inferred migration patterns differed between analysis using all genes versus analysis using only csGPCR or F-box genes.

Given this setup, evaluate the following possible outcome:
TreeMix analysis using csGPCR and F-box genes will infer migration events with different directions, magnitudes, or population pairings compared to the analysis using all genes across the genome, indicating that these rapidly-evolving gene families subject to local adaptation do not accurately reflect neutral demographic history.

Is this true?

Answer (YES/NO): YES